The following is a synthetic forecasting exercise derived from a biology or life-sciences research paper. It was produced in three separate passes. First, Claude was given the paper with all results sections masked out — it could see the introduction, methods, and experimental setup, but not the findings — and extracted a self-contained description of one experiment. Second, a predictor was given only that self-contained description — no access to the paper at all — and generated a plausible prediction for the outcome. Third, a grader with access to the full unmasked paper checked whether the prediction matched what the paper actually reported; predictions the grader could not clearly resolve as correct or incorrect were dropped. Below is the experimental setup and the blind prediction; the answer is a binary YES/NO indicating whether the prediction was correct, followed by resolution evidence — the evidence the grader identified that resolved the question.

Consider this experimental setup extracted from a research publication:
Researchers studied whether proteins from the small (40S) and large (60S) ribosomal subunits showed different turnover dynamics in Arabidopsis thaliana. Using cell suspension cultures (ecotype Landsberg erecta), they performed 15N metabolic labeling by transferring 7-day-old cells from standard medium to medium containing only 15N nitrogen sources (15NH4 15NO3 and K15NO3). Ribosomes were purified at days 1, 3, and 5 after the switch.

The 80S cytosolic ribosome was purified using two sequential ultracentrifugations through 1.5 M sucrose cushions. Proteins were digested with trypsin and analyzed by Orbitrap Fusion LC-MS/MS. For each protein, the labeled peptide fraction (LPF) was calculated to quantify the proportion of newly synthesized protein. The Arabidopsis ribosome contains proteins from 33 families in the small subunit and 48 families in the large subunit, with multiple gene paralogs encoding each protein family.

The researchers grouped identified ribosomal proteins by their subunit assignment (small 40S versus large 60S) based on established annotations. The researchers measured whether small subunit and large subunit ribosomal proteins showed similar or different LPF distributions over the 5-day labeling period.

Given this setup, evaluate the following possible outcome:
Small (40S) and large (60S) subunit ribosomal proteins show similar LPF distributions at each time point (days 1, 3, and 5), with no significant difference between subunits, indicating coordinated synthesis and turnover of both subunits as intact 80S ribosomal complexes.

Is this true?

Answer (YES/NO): YES